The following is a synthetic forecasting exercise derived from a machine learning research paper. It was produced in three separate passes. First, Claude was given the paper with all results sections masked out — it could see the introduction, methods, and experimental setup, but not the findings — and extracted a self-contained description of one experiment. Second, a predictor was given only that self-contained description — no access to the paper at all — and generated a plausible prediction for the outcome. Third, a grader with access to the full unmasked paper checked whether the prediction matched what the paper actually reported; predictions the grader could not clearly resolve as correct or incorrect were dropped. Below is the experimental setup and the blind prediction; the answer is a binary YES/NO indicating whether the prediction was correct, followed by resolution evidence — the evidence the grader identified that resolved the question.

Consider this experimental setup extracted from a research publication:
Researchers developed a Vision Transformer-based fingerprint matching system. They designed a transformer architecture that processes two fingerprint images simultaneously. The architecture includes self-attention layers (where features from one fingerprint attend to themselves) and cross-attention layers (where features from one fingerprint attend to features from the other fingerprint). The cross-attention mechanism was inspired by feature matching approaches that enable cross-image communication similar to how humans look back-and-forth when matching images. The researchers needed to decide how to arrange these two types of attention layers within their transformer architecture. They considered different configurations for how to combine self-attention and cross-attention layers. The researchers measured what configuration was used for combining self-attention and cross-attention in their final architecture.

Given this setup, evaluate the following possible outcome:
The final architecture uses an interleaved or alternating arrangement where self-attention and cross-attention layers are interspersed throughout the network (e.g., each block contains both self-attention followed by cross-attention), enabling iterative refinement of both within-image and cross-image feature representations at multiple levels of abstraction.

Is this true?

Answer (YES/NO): YES